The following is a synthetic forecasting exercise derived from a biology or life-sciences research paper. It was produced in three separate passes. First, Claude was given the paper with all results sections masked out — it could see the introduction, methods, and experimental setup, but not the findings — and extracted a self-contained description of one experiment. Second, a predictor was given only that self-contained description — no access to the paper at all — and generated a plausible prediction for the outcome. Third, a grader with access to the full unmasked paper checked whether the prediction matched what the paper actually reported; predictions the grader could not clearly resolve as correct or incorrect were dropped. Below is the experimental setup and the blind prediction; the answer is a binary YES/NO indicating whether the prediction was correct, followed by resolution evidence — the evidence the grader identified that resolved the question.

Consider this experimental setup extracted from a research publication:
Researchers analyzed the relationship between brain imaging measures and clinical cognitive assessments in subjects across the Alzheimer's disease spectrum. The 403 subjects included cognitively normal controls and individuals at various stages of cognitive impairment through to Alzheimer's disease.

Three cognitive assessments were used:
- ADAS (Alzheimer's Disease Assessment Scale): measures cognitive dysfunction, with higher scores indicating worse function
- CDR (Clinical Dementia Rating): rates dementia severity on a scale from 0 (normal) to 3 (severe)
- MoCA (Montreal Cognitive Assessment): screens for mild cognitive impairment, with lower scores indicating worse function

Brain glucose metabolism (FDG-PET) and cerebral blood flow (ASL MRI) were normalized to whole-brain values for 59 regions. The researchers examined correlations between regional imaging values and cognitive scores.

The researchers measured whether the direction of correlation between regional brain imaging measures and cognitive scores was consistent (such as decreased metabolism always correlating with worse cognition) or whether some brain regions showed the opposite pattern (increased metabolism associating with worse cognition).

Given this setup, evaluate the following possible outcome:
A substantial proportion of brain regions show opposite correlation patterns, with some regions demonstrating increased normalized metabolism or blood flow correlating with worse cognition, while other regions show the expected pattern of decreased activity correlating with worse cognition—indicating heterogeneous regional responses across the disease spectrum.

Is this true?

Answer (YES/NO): YES